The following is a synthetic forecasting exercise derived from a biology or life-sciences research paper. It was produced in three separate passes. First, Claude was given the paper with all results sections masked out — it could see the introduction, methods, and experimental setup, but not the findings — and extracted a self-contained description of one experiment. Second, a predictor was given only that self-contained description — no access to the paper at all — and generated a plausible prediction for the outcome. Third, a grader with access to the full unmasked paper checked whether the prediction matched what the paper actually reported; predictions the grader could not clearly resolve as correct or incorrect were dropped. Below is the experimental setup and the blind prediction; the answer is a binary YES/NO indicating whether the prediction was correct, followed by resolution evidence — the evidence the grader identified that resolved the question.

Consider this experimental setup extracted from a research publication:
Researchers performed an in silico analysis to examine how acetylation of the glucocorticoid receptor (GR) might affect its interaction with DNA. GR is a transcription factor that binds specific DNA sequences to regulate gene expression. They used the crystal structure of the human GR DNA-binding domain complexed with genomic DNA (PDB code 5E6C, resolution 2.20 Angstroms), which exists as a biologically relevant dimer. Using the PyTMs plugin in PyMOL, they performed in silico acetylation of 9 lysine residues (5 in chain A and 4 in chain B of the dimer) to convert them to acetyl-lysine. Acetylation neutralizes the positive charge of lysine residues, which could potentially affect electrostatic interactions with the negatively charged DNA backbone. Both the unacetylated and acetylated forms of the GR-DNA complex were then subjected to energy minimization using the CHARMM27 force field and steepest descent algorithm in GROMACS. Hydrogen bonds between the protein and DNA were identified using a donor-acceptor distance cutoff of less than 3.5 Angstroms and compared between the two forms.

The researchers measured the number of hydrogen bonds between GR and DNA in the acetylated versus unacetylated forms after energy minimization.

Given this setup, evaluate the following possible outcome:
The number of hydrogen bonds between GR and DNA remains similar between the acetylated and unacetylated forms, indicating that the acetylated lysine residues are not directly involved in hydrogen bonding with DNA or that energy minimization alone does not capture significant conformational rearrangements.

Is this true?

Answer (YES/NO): NO